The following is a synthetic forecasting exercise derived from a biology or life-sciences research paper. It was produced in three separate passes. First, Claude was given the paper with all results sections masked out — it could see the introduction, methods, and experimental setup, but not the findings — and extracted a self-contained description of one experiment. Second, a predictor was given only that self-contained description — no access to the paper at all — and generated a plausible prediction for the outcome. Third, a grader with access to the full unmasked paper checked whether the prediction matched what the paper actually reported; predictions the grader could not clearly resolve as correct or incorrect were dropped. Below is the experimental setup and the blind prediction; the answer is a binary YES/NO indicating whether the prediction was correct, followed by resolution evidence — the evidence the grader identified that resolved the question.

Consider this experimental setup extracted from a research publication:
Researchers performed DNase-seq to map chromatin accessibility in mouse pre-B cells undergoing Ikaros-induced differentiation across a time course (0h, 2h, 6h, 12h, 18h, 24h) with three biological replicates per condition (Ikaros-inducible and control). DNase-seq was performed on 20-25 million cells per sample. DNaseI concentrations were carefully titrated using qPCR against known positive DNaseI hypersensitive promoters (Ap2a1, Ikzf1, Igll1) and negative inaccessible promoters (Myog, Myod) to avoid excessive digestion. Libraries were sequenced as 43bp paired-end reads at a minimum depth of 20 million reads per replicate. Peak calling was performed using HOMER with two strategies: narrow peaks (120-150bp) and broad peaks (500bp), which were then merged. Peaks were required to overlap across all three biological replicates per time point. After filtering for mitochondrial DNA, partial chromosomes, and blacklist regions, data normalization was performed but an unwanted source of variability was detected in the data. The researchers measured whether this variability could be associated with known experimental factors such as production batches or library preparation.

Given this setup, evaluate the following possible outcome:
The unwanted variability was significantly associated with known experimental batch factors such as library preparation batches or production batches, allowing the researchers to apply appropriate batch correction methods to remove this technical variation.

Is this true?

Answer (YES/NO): NO